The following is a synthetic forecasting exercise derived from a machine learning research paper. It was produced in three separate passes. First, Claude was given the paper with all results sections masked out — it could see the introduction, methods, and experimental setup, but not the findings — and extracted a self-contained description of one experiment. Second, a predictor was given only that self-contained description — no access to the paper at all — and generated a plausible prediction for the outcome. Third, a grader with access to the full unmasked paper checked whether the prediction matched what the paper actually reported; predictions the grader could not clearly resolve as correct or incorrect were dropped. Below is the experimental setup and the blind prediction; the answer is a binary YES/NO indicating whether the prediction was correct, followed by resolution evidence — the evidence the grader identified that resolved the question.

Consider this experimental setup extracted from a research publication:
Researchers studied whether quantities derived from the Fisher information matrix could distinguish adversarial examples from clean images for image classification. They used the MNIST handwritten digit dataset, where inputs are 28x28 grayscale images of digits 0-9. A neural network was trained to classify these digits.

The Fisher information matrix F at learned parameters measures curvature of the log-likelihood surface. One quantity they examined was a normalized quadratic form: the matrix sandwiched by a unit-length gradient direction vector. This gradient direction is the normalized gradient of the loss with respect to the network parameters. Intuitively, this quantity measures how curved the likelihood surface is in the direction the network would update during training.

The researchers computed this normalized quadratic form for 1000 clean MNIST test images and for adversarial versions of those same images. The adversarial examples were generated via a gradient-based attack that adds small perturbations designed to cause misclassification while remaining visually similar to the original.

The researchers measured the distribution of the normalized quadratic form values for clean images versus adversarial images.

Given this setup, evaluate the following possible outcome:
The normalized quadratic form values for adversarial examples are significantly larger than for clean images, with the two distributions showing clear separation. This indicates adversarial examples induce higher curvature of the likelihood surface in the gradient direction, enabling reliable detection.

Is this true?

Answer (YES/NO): YES